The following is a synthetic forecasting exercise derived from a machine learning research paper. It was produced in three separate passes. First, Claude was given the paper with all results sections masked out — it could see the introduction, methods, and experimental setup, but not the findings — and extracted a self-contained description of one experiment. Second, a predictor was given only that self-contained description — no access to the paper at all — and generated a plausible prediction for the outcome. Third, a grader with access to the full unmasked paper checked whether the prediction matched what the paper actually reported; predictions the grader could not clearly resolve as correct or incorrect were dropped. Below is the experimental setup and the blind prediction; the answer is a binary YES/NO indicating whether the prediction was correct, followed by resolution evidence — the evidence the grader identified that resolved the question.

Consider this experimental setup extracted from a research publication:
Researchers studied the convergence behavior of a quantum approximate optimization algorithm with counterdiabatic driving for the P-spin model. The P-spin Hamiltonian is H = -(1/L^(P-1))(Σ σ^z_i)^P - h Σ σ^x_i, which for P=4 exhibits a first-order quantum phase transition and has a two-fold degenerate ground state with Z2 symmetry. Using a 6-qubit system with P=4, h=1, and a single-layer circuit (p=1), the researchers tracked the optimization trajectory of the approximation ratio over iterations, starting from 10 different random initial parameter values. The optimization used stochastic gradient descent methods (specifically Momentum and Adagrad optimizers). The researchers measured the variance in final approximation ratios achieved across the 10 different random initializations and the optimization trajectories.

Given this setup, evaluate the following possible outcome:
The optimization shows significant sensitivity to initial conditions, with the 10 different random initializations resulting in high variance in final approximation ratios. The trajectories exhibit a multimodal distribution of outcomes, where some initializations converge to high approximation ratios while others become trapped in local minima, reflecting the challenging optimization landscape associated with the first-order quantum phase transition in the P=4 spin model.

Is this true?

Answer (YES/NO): NO